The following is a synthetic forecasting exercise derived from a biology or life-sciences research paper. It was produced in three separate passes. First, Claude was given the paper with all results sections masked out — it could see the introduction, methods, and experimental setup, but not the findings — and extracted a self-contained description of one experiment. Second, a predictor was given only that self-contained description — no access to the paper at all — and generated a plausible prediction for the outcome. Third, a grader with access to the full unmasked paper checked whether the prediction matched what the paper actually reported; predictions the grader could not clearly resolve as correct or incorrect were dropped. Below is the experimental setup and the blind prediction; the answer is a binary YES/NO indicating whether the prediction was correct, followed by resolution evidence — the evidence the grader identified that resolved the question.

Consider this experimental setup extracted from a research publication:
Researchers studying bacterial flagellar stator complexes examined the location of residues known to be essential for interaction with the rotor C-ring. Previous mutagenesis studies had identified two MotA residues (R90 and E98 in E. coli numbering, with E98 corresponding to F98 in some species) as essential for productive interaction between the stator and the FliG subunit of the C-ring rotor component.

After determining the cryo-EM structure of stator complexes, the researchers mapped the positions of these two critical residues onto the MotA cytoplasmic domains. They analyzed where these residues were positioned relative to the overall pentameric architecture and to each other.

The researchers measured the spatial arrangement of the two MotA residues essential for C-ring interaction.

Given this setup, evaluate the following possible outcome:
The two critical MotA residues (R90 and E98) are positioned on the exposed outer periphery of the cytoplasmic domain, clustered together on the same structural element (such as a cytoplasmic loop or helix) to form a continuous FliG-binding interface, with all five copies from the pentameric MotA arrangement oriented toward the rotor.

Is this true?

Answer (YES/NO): NO